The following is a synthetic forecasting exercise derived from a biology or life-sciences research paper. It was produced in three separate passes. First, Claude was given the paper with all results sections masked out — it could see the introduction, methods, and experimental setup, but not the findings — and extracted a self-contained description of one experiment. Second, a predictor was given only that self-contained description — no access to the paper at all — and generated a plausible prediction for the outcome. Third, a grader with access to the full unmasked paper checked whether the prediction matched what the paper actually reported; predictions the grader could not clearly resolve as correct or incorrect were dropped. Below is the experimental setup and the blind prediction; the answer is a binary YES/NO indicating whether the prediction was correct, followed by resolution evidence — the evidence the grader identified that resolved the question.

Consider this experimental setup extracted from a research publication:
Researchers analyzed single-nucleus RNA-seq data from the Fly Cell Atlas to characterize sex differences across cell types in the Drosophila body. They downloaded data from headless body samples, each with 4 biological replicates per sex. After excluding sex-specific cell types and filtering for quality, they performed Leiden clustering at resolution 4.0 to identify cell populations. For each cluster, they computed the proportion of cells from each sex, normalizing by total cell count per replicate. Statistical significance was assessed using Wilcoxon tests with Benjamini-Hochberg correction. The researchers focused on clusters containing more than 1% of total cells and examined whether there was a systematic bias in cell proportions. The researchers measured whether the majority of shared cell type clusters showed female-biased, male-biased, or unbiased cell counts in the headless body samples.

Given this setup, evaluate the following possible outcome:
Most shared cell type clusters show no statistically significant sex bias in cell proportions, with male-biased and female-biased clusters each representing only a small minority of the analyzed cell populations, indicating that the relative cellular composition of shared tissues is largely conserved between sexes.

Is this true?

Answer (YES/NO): YES